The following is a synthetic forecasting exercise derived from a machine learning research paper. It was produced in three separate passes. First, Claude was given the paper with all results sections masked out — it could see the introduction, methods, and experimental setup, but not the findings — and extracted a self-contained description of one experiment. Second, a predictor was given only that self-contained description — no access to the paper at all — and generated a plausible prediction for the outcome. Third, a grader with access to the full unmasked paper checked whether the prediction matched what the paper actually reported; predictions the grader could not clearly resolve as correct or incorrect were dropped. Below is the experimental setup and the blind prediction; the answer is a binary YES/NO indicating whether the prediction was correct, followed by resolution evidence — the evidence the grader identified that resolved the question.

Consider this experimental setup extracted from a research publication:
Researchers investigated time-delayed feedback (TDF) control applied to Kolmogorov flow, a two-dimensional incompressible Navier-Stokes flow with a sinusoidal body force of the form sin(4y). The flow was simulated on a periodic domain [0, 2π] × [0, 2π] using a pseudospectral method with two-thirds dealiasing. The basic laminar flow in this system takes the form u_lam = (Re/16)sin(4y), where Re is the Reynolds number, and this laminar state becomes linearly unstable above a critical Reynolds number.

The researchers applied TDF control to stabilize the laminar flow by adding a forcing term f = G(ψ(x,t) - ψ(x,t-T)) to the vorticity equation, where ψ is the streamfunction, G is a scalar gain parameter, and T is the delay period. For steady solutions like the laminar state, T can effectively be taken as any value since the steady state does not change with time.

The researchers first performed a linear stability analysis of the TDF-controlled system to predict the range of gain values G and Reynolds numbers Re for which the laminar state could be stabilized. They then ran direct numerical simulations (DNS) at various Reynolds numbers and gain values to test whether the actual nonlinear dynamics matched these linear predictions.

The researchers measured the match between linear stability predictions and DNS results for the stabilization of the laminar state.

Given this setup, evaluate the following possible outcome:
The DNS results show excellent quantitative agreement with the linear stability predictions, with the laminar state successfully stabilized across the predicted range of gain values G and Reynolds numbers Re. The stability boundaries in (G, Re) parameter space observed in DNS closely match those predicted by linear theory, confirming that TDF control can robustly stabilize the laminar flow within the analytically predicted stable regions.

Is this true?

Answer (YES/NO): YES